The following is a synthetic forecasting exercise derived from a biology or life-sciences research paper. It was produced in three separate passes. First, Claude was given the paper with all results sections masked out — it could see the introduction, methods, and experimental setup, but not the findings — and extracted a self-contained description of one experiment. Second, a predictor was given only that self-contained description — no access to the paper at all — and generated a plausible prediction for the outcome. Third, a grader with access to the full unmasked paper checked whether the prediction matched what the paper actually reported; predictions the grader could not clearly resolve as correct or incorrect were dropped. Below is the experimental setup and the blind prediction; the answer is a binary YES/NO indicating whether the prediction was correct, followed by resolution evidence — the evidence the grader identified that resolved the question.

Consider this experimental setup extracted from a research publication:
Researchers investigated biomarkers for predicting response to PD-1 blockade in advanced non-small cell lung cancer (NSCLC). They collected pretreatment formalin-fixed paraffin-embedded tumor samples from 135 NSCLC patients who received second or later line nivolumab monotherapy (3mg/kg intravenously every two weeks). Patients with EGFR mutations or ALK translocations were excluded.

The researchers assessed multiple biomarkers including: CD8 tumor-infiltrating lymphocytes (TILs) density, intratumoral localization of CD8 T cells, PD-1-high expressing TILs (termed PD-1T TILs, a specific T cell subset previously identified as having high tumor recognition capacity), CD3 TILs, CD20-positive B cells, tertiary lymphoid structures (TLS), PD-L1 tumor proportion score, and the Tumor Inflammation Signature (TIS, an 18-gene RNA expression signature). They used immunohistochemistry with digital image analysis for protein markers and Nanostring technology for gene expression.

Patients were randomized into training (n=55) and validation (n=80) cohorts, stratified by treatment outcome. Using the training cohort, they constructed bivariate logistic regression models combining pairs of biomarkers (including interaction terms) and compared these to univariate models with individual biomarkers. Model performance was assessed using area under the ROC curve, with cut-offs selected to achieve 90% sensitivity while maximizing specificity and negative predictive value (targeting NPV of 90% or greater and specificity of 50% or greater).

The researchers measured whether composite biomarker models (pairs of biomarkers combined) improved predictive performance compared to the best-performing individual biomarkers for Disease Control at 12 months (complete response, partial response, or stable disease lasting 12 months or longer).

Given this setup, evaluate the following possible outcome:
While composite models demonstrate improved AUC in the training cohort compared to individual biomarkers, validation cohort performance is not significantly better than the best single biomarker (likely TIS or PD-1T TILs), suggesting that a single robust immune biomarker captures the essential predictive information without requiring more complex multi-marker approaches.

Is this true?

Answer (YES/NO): YES